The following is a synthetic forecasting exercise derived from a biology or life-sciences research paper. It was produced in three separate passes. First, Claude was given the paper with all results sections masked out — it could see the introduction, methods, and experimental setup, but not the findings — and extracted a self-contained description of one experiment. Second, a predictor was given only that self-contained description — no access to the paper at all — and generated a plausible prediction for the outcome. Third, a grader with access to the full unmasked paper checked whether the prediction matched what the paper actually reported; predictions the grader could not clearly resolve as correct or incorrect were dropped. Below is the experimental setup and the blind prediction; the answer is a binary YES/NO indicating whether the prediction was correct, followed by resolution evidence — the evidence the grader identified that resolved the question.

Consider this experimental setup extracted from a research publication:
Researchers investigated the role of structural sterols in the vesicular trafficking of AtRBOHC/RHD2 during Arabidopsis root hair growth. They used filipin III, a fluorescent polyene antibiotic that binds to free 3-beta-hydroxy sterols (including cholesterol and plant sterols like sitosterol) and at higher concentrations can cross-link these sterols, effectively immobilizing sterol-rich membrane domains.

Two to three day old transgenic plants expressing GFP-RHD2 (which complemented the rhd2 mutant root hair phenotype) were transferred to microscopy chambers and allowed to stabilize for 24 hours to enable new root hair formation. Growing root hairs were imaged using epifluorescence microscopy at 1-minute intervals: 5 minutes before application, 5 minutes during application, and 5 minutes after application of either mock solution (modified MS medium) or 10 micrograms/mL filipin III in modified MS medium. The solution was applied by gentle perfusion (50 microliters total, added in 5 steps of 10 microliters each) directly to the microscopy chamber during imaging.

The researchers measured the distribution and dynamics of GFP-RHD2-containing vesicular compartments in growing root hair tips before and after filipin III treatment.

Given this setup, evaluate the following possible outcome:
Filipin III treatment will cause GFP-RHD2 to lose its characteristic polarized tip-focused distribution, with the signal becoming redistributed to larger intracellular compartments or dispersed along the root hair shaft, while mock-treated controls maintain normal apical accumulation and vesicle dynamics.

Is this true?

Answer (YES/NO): NO